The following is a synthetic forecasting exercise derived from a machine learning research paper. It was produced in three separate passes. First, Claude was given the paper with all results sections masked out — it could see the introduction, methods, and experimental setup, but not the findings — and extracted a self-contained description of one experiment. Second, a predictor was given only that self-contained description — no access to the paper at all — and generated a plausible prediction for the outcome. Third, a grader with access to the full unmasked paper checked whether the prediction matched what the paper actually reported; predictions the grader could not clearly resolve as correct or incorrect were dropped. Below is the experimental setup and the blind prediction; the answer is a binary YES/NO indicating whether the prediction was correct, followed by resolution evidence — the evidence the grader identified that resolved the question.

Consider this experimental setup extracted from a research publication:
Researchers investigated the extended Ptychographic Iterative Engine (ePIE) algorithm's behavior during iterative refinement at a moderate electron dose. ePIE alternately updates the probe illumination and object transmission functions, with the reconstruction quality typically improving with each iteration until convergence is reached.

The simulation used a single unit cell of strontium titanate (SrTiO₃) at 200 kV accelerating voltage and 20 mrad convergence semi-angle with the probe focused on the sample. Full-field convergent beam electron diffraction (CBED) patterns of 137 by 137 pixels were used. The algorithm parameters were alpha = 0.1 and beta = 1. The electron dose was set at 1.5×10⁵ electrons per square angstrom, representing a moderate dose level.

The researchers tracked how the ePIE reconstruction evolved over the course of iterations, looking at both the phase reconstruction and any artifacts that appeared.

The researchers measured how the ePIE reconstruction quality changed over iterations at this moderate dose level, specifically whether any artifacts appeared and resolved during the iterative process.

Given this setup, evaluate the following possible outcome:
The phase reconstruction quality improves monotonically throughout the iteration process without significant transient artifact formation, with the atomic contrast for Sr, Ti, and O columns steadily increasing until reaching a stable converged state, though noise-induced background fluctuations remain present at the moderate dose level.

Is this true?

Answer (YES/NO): NO